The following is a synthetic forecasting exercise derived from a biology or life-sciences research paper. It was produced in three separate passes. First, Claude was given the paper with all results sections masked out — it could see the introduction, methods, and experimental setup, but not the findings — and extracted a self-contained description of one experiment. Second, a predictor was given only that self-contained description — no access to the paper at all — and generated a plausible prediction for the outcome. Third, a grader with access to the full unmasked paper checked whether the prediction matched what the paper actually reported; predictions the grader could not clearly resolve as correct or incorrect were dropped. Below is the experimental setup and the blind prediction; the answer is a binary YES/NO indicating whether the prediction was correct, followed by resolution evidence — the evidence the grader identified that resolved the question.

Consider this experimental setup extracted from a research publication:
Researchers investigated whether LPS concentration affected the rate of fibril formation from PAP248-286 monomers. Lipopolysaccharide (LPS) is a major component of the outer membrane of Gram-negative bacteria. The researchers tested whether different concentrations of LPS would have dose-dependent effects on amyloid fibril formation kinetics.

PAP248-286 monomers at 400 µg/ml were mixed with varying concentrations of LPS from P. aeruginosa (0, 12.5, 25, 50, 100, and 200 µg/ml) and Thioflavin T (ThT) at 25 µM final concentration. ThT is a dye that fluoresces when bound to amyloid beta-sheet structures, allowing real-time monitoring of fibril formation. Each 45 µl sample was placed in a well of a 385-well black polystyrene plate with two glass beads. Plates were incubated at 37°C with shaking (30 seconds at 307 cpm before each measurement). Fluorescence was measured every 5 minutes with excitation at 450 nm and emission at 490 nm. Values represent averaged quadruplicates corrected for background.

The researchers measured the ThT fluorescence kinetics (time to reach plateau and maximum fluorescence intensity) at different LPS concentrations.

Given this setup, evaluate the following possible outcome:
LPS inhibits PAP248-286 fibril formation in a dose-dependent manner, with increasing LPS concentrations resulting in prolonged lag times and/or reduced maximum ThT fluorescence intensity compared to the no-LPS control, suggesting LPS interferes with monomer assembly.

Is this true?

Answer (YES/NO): NO